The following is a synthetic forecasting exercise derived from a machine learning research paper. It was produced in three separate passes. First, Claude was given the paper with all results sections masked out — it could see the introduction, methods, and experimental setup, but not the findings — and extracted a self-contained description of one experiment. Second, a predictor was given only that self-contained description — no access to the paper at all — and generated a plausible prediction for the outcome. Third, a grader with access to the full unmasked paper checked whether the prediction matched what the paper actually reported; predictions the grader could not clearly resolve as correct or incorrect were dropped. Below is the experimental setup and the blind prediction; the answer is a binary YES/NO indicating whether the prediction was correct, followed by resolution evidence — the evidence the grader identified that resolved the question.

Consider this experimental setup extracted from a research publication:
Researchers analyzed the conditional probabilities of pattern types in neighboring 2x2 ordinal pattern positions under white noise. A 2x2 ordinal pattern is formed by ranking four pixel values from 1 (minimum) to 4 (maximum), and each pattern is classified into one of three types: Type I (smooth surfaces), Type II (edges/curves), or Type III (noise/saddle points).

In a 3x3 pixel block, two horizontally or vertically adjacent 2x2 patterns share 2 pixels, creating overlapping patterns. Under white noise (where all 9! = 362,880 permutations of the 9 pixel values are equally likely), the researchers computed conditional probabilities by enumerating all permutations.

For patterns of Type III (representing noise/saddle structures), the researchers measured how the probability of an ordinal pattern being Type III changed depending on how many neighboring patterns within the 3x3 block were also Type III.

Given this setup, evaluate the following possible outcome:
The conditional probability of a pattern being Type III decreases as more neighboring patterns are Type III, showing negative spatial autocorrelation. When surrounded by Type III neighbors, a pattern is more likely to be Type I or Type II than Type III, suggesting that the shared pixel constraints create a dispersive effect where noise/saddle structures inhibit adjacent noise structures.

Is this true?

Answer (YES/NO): NO